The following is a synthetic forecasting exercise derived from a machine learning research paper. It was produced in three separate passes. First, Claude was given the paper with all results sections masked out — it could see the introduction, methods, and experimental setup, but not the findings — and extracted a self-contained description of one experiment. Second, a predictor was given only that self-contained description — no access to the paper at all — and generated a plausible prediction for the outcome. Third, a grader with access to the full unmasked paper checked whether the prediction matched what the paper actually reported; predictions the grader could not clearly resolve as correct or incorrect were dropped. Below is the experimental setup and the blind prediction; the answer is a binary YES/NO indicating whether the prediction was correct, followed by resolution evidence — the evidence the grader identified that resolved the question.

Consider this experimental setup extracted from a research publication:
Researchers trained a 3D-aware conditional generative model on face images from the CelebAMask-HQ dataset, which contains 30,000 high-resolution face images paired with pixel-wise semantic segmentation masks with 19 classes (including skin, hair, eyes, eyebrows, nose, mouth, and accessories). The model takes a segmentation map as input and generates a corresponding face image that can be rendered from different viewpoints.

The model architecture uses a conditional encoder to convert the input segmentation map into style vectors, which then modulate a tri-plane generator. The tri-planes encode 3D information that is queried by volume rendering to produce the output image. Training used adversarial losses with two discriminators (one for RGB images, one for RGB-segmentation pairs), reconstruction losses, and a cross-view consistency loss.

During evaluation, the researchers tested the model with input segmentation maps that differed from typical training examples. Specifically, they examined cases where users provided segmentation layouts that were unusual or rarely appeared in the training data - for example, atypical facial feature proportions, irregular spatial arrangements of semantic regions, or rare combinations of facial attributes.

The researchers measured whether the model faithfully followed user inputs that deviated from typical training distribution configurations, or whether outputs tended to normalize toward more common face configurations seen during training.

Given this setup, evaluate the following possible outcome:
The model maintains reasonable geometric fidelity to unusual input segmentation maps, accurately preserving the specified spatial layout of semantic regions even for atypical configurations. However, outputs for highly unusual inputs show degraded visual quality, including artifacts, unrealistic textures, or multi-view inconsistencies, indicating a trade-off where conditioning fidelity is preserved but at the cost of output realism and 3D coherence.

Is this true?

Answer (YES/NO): NO